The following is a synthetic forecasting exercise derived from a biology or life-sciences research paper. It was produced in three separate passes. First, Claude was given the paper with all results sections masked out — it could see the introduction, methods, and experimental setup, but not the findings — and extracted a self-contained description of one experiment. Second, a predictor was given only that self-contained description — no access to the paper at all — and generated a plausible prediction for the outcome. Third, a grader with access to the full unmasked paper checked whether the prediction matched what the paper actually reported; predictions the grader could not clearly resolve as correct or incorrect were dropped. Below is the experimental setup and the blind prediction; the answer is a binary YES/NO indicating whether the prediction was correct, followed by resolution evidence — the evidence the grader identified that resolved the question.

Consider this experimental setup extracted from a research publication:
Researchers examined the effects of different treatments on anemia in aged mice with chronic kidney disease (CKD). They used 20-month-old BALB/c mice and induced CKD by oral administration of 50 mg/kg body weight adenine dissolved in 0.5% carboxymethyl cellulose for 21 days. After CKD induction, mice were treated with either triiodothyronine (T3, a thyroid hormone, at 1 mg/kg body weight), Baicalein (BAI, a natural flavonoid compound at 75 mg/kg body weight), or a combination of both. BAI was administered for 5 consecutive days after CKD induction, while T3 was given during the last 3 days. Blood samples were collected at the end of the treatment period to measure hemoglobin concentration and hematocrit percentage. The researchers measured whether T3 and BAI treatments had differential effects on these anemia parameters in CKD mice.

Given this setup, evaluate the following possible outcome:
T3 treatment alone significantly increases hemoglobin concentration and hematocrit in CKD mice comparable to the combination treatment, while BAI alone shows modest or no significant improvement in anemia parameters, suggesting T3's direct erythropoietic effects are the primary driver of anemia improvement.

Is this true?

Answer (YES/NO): YES